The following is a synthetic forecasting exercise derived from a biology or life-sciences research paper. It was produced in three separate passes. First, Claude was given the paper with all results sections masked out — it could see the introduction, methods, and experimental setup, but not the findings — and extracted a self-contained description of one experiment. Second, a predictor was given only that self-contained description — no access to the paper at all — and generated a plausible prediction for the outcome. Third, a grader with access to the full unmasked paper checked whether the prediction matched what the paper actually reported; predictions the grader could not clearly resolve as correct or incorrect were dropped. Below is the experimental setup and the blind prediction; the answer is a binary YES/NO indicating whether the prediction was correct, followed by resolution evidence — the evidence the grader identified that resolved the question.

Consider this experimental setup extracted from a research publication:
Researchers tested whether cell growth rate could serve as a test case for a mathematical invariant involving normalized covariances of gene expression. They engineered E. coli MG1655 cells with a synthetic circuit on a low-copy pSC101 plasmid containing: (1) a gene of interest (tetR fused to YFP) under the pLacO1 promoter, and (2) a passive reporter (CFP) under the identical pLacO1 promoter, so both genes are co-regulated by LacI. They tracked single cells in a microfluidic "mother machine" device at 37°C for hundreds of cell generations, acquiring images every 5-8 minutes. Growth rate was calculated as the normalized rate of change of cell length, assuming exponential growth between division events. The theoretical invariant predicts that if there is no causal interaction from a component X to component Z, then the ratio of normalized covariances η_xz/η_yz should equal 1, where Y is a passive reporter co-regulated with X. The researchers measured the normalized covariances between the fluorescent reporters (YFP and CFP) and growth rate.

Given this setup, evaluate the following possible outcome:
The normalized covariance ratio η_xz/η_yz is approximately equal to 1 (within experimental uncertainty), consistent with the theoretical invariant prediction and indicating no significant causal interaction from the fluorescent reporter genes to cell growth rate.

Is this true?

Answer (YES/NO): YES